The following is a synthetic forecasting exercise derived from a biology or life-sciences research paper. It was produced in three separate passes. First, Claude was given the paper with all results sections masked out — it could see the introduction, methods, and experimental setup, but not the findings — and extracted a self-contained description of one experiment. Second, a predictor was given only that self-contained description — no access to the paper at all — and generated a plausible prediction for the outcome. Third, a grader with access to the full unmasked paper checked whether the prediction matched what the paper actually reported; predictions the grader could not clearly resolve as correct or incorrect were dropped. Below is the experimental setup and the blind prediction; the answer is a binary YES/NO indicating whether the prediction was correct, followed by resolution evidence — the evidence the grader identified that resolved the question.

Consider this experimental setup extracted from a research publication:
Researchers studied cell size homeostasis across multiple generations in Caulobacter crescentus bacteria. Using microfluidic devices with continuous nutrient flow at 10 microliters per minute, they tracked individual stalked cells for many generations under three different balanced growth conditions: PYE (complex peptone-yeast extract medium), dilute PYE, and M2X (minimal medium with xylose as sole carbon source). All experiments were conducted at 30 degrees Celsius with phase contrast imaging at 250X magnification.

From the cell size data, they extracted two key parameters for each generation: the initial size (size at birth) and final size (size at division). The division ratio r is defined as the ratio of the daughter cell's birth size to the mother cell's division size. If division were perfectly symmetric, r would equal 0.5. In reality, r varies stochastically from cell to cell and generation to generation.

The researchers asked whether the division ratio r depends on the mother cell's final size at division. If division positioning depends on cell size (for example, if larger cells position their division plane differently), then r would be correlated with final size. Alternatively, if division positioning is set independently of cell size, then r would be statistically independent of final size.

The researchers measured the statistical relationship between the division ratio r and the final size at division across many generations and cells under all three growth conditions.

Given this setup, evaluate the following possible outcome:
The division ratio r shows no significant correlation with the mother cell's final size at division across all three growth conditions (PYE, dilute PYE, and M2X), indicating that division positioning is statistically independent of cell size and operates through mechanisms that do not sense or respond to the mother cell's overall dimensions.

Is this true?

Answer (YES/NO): YES